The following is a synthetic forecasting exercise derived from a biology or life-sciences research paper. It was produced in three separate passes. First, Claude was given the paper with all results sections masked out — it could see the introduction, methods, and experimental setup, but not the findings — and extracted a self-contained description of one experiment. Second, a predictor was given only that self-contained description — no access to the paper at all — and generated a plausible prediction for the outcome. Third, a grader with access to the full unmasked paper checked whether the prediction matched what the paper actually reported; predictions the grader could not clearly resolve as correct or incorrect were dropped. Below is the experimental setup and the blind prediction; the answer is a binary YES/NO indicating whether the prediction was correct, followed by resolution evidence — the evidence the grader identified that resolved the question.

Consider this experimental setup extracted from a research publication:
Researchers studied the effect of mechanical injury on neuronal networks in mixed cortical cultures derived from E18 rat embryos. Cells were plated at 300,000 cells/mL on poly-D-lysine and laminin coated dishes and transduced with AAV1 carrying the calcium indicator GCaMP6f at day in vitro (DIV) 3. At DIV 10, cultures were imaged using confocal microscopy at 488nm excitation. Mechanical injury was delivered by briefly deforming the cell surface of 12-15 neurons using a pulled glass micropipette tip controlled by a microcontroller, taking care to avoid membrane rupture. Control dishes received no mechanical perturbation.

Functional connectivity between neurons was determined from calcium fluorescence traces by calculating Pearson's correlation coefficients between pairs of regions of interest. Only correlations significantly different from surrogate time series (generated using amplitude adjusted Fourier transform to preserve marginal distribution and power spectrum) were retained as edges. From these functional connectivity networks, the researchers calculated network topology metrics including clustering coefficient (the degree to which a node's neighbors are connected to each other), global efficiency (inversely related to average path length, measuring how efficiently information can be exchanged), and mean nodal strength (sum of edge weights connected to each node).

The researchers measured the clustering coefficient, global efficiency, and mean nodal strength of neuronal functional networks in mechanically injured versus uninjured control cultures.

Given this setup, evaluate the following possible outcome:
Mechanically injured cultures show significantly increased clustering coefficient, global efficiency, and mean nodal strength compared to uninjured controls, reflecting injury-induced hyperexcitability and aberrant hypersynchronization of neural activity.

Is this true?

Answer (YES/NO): YES